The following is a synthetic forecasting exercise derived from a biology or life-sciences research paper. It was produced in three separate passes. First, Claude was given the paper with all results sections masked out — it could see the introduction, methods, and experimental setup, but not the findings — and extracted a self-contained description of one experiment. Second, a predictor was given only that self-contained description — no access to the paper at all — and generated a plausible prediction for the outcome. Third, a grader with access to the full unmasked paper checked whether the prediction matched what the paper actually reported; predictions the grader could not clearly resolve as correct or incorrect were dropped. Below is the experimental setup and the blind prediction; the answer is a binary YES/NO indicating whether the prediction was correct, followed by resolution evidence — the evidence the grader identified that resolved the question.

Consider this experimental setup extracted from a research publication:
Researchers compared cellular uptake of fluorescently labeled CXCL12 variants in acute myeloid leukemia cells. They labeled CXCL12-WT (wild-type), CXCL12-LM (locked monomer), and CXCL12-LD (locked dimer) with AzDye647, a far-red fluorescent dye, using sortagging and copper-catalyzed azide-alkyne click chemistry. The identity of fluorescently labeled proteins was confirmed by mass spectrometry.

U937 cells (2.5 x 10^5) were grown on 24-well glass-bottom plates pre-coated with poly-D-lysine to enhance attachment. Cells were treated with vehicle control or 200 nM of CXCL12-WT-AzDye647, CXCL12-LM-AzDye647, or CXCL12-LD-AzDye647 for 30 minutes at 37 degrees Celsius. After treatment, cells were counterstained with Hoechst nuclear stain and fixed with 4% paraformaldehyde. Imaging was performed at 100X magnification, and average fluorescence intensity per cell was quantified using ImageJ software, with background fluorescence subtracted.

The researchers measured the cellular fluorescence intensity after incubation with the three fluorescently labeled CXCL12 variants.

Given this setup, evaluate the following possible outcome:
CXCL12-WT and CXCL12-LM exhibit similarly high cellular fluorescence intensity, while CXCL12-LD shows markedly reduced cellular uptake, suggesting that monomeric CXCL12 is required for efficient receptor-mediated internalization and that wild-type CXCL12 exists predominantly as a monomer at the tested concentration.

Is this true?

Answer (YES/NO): NO